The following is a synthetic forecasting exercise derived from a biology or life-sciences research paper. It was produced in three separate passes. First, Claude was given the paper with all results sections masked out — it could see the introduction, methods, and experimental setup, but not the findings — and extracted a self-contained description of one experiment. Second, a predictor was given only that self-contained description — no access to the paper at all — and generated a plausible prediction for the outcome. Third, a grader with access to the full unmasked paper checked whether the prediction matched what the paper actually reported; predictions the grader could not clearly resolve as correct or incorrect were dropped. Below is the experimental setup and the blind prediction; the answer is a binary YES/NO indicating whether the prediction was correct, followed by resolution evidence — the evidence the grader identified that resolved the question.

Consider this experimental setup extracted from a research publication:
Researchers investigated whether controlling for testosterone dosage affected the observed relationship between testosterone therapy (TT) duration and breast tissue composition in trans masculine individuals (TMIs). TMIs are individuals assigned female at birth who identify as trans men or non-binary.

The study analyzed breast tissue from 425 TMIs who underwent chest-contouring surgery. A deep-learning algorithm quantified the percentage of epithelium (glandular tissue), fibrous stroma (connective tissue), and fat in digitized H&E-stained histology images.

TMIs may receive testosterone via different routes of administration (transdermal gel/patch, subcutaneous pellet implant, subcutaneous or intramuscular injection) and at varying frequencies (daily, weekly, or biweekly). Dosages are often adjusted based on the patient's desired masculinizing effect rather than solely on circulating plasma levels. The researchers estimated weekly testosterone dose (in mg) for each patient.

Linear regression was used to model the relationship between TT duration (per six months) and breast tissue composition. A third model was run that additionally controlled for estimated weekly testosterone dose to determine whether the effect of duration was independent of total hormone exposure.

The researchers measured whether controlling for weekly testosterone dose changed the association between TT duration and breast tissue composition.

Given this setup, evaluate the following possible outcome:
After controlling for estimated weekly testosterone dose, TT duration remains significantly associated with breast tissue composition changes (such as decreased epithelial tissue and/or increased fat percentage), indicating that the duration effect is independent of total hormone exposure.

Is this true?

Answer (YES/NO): YES